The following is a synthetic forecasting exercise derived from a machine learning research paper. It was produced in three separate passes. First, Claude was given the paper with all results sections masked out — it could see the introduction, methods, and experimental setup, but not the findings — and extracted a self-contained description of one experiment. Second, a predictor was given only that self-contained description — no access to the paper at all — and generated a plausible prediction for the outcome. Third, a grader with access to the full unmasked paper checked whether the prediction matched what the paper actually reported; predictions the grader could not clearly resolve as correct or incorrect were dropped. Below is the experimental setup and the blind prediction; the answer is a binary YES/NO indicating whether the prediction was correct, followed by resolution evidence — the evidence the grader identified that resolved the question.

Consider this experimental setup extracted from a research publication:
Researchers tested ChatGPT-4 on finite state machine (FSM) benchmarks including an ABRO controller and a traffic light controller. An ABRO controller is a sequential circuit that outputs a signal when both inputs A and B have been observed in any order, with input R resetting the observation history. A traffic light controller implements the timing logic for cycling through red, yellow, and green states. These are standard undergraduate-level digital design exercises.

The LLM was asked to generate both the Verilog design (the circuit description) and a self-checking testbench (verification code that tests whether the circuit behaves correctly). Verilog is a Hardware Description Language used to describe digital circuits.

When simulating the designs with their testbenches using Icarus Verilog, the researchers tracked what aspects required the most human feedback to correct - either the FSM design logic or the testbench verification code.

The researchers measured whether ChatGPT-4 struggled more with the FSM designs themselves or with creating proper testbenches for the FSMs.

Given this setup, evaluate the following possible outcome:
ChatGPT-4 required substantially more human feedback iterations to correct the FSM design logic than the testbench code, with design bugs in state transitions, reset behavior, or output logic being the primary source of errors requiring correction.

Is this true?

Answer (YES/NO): NO